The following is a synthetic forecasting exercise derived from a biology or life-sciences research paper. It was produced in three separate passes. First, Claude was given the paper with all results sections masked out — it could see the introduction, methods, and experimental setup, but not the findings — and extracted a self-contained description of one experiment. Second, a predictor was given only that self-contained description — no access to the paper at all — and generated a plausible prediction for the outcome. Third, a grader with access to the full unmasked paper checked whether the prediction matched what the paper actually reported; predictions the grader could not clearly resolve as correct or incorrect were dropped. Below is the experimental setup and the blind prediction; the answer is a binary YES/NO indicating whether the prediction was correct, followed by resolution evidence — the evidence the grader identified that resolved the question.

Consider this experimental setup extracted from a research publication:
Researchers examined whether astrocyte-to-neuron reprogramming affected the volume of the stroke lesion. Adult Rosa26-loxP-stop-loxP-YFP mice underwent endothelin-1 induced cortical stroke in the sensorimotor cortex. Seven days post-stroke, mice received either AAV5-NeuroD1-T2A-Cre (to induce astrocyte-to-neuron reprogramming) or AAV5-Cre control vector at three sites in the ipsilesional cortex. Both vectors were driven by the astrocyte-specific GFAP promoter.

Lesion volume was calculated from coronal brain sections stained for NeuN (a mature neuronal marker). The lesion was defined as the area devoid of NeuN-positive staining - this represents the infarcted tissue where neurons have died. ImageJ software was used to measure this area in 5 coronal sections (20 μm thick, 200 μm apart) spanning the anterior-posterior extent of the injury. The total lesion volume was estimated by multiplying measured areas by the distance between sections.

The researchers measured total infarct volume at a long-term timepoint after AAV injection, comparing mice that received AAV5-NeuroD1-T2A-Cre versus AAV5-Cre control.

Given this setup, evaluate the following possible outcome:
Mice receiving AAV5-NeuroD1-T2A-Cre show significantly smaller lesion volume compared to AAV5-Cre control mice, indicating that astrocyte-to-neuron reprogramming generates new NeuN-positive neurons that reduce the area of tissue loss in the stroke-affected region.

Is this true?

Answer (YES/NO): NO